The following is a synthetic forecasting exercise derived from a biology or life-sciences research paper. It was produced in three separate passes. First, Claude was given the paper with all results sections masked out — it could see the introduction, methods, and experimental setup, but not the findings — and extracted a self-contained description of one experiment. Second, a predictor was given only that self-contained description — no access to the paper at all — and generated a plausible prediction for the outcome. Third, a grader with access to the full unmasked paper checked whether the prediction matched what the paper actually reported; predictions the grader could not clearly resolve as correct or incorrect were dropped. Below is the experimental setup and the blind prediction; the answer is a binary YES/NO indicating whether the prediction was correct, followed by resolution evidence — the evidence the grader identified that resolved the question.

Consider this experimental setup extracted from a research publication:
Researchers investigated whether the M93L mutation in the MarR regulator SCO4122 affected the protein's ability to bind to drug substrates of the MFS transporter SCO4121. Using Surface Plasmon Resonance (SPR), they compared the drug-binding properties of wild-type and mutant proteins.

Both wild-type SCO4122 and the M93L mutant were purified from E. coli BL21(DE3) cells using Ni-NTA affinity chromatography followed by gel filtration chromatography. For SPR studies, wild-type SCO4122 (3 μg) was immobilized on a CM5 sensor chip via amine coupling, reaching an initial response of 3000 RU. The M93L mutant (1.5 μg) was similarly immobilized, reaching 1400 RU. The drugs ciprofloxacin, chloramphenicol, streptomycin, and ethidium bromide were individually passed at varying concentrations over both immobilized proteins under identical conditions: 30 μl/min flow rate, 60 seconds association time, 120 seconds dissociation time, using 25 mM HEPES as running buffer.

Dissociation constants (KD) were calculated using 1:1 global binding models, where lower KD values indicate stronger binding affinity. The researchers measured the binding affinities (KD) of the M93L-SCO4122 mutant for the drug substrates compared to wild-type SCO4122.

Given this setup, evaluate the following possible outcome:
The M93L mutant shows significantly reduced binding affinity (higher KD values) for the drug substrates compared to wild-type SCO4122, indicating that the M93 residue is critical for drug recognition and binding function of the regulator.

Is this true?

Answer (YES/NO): YES